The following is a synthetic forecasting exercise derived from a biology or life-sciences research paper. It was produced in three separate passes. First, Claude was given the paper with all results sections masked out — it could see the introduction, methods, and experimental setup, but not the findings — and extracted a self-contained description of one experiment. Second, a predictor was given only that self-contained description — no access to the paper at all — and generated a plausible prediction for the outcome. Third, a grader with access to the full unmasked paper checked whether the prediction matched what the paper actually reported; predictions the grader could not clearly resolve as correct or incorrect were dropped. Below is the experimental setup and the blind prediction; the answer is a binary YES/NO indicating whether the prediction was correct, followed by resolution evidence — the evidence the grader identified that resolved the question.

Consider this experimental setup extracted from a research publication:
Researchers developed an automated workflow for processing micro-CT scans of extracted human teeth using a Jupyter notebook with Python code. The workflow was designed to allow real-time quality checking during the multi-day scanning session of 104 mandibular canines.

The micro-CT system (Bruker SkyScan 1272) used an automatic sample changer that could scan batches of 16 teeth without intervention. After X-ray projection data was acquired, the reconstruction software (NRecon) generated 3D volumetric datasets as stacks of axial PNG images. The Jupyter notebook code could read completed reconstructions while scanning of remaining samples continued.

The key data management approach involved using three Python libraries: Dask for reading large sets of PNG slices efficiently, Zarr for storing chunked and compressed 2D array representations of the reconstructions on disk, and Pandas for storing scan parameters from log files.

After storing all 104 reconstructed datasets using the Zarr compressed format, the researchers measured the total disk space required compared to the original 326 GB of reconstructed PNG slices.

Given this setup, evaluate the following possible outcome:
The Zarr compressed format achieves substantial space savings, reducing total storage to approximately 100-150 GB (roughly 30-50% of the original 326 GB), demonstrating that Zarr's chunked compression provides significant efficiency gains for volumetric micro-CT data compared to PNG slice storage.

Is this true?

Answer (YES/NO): NO